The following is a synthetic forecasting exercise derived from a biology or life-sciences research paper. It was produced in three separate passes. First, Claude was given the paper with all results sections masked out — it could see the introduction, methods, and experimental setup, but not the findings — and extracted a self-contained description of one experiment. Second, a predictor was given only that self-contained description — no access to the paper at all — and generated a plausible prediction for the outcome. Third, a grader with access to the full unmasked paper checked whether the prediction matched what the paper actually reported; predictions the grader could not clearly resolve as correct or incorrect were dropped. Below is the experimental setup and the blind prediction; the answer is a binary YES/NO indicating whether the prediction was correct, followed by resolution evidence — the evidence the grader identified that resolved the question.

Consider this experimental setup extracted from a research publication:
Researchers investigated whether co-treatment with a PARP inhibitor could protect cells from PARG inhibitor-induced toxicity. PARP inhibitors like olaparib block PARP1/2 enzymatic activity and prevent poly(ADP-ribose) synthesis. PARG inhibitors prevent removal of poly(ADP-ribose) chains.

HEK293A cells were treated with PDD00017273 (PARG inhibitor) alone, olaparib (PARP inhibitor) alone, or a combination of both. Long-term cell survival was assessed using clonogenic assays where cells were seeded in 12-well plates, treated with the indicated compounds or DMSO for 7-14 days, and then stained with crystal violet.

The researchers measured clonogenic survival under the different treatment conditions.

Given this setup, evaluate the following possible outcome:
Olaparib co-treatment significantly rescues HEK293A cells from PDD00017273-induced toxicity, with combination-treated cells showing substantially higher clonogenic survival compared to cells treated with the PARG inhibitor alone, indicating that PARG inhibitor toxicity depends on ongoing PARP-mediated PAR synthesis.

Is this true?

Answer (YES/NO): YES